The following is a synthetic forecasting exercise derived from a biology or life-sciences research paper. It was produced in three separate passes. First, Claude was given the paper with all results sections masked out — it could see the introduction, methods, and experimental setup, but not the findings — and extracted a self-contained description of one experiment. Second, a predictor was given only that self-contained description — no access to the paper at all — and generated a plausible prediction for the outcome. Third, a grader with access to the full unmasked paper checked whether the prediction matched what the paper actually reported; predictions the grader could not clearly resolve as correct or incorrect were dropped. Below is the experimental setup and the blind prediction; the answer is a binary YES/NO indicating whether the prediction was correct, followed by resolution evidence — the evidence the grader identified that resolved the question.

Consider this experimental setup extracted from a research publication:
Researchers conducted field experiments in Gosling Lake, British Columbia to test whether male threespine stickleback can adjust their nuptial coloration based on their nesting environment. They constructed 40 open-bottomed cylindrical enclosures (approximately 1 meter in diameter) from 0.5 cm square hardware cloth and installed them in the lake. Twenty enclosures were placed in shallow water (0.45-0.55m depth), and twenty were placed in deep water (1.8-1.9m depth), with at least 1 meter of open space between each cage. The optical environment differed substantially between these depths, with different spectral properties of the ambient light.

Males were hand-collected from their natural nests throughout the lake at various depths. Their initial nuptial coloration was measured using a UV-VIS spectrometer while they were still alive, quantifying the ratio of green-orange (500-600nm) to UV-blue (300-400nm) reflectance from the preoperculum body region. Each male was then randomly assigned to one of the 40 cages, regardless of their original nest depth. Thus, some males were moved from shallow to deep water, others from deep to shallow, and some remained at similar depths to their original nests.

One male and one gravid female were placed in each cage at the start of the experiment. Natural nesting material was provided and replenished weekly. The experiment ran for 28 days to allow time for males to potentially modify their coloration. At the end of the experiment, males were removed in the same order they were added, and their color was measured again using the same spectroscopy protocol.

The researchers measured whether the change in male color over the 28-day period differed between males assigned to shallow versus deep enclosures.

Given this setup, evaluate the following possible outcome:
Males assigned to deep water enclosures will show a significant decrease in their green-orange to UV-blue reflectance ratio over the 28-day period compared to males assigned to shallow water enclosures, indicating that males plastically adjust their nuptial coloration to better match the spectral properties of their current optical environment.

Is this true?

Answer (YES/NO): YES